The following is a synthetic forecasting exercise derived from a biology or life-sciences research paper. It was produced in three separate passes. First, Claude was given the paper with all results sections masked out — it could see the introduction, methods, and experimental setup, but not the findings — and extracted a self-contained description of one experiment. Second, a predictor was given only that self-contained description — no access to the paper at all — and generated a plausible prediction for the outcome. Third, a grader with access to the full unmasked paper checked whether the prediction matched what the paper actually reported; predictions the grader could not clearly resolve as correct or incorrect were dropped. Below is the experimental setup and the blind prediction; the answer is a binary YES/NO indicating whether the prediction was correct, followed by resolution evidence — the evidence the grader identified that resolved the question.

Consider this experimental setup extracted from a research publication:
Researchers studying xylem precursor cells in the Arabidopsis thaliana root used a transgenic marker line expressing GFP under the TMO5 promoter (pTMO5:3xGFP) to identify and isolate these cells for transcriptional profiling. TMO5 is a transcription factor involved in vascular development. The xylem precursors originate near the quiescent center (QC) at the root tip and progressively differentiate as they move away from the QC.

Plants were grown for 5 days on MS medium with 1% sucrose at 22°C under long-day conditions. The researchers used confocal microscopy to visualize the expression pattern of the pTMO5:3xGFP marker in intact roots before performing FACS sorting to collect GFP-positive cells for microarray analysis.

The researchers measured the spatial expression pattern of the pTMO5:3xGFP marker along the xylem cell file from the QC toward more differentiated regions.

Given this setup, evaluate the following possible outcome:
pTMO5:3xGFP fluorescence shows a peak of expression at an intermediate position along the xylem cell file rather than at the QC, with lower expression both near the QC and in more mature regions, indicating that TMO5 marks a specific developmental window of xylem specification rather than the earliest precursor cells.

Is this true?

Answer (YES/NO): NO